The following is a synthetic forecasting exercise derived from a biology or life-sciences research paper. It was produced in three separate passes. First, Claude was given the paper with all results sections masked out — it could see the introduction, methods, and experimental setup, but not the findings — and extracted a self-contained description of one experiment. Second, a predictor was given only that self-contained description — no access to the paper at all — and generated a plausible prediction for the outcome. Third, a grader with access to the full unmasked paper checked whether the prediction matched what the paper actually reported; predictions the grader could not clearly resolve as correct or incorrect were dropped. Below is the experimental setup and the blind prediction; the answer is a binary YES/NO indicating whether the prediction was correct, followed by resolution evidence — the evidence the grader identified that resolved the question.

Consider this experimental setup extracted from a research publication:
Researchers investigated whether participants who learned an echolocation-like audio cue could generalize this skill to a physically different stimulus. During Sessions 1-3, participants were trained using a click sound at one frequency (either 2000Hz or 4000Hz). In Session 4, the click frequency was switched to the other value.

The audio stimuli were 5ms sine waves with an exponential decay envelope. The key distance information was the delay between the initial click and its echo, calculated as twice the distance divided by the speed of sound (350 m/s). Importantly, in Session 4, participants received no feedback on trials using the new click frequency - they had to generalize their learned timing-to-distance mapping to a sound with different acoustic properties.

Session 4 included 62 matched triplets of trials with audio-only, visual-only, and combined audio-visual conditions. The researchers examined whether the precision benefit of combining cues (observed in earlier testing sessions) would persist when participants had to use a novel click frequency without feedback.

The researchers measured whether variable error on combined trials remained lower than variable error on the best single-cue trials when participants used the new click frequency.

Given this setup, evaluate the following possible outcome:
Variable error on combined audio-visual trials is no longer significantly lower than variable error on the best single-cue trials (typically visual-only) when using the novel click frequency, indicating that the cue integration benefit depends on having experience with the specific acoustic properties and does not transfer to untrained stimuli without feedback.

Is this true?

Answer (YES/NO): NO